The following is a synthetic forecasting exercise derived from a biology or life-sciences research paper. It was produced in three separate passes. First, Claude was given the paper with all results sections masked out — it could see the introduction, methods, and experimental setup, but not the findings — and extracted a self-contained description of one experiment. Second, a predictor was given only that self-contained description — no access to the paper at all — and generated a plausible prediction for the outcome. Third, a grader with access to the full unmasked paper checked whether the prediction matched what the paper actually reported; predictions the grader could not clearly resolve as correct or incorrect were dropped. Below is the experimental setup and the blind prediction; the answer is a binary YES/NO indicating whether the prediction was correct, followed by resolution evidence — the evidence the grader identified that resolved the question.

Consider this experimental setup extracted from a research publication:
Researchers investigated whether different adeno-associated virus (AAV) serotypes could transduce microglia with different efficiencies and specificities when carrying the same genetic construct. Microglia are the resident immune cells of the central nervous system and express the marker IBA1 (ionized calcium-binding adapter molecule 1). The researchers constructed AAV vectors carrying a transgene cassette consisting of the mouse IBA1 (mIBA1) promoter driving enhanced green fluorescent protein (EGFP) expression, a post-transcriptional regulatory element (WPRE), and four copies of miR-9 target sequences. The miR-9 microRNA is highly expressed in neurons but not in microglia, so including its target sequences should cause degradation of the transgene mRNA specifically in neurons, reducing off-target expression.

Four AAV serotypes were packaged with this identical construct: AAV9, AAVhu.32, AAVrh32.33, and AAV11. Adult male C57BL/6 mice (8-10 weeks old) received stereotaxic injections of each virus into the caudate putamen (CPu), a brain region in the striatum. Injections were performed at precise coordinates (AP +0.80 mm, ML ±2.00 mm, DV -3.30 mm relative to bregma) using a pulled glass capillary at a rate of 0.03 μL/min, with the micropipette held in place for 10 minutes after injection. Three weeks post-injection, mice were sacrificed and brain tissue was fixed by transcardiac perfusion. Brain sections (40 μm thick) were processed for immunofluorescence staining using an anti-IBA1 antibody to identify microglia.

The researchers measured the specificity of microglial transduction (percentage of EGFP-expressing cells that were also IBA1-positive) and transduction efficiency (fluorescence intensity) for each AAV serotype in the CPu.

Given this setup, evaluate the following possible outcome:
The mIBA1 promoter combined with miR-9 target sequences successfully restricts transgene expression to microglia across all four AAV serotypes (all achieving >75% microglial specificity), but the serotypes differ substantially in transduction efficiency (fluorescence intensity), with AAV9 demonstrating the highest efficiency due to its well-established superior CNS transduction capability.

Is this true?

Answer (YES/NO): NO